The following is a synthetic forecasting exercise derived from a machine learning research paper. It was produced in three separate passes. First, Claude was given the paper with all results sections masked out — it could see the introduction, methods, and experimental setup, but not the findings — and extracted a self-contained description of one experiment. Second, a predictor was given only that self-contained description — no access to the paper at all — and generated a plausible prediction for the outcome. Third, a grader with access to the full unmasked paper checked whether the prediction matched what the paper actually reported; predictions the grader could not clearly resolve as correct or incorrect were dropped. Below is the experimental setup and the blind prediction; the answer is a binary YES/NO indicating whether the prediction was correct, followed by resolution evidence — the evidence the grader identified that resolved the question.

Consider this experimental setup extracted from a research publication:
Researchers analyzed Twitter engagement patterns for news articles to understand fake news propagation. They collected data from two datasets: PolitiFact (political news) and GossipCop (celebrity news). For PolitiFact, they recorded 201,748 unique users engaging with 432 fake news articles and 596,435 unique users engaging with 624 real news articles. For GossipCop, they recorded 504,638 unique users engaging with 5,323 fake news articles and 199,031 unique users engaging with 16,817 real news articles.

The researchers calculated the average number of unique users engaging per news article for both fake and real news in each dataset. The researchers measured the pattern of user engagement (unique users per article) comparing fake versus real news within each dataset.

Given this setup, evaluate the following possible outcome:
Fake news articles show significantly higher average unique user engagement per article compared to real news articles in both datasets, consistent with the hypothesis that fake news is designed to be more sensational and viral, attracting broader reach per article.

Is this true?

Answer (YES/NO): NO